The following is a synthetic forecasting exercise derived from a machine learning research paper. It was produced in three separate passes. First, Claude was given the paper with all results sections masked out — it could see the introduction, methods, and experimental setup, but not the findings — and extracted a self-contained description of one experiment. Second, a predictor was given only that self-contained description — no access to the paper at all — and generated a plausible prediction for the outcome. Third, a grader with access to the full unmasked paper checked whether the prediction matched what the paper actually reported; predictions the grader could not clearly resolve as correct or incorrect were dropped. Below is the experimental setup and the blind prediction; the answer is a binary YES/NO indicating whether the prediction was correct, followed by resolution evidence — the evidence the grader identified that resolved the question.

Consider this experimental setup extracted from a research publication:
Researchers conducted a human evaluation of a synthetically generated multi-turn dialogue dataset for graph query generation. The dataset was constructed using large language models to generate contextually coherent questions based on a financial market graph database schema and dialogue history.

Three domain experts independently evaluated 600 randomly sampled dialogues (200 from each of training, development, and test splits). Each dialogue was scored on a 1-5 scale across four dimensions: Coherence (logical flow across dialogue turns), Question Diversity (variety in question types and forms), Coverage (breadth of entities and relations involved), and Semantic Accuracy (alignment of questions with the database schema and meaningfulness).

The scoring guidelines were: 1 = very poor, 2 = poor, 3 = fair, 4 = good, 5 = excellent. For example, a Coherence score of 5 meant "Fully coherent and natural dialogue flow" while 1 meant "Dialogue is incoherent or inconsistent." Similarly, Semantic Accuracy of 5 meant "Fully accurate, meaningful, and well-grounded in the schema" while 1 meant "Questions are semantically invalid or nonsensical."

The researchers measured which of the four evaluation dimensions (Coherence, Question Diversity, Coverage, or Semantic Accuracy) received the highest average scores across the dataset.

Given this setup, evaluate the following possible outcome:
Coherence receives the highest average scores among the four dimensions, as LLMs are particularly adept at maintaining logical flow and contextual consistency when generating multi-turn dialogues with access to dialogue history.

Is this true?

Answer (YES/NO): NO